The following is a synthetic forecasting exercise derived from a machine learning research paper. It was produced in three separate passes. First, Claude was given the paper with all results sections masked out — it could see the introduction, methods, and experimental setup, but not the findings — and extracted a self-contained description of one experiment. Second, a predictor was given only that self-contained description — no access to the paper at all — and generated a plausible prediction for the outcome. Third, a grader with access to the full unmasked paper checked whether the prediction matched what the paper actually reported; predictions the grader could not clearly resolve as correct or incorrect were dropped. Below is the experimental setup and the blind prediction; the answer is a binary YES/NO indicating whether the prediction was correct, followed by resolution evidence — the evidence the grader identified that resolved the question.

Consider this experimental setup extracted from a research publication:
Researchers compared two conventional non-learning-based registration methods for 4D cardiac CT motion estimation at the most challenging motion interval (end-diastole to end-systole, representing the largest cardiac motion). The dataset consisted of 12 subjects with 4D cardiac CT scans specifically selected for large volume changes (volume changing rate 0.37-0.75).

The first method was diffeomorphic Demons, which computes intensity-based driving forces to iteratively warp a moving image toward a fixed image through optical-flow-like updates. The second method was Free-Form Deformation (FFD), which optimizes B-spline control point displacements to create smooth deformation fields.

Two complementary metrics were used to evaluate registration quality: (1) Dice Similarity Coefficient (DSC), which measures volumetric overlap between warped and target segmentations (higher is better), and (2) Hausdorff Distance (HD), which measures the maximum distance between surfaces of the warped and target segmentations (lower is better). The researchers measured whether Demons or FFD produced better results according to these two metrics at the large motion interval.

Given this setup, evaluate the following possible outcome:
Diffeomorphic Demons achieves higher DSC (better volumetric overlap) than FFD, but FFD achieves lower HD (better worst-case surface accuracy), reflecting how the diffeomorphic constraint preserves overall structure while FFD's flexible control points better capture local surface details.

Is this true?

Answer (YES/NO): NO